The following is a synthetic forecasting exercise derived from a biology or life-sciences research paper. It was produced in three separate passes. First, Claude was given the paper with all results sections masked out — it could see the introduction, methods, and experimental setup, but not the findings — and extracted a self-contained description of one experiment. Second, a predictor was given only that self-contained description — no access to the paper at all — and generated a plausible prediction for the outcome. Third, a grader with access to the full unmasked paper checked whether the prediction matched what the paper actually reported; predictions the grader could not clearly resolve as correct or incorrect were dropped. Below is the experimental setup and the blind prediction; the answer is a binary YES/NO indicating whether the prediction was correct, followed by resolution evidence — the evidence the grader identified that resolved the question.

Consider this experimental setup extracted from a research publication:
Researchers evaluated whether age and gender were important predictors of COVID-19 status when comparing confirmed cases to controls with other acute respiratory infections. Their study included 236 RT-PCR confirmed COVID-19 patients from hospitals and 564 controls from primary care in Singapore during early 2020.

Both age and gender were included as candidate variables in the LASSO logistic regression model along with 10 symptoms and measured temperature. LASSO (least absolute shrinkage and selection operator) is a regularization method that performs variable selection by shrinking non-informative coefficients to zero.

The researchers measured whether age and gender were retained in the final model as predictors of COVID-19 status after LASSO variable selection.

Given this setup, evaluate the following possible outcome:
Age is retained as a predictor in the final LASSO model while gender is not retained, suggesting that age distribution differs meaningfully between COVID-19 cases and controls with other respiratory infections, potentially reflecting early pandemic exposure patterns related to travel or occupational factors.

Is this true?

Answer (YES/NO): NO